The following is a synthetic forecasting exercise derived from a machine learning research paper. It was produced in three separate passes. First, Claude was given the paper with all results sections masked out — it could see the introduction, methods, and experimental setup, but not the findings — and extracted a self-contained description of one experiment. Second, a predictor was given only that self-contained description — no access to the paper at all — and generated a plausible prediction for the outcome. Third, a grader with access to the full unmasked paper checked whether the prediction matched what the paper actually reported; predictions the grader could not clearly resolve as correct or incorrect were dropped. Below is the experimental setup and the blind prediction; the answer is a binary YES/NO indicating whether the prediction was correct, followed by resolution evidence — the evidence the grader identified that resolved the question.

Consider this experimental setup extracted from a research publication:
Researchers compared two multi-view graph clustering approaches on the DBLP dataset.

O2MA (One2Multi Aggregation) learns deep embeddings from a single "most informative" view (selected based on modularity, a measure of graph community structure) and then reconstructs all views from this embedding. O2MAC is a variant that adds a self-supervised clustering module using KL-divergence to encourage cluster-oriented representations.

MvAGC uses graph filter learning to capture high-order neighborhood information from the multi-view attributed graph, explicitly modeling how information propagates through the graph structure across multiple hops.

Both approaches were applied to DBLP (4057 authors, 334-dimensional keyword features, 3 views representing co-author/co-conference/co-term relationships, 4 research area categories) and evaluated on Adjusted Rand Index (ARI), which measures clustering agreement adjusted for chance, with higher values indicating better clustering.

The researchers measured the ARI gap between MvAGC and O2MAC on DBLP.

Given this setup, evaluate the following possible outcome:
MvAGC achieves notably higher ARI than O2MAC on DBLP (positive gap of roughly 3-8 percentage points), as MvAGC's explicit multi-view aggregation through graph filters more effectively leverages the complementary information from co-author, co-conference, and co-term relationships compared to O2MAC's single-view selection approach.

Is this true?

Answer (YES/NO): YES